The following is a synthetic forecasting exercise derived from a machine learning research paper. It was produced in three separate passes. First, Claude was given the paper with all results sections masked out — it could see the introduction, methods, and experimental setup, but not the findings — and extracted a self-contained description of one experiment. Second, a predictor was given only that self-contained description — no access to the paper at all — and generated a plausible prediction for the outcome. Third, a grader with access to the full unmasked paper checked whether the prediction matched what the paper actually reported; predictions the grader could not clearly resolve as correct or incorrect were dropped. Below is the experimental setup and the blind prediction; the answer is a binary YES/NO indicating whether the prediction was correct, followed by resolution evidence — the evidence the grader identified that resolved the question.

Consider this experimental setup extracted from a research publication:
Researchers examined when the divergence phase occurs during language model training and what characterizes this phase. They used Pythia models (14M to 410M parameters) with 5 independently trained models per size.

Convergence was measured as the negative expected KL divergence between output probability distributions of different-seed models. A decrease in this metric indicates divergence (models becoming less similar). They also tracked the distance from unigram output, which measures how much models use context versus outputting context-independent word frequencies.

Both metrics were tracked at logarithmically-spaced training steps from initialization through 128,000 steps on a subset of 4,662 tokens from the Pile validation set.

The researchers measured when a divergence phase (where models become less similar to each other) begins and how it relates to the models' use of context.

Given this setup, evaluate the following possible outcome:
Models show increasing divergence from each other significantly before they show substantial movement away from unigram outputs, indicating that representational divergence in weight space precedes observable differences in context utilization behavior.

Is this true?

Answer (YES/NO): NO